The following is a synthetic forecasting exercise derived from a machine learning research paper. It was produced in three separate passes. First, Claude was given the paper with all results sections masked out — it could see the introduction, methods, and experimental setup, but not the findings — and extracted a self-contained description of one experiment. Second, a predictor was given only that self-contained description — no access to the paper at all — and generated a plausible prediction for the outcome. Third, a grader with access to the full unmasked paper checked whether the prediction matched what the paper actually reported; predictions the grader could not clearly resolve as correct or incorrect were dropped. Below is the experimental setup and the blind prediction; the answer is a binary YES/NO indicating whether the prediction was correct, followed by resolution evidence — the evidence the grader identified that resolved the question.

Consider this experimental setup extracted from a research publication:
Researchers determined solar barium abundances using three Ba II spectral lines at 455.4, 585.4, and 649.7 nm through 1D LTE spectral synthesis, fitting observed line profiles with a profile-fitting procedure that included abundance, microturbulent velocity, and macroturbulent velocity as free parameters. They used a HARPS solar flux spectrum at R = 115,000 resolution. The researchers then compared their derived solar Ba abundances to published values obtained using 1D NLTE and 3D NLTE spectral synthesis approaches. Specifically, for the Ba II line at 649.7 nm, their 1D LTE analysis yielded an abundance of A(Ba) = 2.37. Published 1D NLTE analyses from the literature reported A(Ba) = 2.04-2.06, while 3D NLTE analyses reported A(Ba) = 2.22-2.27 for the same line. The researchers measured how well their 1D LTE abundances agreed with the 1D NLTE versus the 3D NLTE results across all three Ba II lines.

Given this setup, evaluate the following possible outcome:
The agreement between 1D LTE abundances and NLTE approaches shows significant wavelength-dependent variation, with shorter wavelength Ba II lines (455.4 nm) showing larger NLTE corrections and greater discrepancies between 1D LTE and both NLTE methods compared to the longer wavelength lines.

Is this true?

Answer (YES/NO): NO